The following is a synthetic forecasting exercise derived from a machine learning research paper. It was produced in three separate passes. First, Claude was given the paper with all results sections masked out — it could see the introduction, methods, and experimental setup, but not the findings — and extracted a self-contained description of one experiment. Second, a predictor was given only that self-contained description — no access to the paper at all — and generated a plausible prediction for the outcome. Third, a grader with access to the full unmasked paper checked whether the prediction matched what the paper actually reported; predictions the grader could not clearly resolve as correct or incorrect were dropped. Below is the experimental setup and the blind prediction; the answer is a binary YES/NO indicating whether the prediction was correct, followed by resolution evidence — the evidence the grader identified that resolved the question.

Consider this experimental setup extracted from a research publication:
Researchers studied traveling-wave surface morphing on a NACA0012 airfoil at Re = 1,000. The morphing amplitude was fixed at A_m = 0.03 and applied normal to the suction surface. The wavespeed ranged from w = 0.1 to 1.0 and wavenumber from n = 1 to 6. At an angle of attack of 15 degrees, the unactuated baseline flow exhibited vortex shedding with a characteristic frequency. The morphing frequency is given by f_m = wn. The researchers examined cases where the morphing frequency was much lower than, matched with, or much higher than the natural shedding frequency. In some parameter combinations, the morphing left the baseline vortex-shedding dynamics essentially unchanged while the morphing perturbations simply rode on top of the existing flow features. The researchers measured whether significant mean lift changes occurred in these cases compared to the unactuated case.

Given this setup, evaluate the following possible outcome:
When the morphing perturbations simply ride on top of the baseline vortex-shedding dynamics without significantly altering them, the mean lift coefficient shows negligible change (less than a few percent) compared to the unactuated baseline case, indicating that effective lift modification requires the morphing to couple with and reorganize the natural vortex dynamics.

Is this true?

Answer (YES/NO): YES